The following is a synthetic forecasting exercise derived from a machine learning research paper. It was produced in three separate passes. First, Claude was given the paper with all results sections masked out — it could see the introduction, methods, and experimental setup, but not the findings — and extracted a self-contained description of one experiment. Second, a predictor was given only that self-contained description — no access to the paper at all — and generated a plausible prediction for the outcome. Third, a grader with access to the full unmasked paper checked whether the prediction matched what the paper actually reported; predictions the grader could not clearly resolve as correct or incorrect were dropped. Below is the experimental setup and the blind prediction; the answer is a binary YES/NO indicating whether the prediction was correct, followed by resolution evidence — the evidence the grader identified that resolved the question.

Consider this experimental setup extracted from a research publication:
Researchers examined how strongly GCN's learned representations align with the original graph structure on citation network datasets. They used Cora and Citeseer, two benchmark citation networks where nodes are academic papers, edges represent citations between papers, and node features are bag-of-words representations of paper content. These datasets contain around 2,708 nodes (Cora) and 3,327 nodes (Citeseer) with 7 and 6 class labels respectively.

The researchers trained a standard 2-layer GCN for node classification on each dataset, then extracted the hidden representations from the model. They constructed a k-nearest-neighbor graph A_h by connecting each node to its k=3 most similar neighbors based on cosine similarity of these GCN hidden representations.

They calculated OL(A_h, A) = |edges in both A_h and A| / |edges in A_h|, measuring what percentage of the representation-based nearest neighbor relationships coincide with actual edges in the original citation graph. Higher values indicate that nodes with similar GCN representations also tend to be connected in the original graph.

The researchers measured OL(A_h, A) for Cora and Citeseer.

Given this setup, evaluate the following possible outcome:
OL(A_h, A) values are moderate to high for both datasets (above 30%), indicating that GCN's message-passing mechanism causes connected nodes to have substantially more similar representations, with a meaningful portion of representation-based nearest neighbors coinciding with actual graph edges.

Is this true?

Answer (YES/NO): NO